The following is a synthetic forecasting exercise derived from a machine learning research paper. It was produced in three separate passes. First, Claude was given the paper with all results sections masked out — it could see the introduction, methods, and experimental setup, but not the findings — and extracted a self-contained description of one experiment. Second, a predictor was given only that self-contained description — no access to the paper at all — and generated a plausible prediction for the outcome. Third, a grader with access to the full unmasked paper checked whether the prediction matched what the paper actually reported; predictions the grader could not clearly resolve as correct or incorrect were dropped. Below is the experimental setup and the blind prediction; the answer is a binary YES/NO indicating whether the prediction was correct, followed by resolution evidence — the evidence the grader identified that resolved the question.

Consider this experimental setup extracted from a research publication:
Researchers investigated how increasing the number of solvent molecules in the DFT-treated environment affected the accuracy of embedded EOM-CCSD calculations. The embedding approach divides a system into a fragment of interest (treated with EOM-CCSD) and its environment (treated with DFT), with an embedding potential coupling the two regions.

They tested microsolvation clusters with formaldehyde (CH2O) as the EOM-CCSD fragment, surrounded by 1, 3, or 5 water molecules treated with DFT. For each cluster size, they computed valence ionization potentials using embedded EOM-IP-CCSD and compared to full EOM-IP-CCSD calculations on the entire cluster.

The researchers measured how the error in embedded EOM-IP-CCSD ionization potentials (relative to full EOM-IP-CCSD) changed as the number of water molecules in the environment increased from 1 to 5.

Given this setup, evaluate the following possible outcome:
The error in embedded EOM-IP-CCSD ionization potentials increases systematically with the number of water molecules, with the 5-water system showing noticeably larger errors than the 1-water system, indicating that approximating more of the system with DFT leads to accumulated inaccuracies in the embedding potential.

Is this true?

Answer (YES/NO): YES